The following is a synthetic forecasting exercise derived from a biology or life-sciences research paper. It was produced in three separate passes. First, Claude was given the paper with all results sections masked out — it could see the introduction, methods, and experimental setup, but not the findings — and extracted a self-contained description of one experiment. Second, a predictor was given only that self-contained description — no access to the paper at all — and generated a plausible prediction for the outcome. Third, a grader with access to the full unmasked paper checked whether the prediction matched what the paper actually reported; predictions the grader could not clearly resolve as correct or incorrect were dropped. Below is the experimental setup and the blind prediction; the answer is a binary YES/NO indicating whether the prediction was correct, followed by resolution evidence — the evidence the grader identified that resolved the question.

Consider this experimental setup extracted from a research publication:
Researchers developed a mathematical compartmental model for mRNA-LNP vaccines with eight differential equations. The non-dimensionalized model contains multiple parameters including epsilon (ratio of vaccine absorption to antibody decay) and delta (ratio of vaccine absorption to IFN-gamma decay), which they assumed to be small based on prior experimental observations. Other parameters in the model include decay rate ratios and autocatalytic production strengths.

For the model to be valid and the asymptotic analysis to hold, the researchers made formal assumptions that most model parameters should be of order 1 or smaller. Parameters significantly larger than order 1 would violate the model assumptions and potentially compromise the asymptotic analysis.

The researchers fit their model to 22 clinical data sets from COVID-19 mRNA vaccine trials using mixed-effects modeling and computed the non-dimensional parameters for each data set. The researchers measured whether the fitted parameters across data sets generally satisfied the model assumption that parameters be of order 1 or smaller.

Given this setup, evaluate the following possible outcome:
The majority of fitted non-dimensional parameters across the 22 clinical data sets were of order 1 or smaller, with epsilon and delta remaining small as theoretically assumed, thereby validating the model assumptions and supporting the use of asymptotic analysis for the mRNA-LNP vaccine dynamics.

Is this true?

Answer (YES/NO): YES